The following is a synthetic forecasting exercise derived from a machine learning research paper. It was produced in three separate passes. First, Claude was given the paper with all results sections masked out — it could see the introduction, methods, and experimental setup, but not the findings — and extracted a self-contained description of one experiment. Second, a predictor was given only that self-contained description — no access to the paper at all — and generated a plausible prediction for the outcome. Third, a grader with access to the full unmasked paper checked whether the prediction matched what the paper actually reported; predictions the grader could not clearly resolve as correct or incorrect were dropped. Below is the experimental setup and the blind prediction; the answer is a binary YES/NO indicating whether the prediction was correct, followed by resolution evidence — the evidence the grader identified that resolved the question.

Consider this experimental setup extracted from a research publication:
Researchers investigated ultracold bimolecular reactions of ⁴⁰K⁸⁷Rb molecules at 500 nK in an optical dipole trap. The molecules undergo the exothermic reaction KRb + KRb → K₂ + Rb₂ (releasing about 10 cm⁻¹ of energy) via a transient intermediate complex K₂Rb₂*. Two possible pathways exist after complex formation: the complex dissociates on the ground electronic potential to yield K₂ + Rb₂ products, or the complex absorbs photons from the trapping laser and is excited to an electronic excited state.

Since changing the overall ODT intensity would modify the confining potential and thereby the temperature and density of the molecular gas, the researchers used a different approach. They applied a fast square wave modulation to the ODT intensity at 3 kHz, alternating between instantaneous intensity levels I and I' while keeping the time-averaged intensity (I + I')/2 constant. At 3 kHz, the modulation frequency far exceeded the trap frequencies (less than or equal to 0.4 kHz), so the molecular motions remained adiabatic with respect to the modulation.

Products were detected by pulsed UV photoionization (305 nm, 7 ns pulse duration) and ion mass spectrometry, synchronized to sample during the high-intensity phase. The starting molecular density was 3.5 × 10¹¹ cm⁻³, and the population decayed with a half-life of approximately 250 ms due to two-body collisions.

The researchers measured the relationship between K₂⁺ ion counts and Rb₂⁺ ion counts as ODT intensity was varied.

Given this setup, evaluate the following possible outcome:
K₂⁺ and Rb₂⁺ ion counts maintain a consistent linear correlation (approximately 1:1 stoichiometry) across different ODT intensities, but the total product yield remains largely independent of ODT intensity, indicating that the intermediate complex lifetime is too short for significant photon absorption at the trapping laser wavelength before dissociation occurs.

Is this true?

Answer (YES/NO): NO